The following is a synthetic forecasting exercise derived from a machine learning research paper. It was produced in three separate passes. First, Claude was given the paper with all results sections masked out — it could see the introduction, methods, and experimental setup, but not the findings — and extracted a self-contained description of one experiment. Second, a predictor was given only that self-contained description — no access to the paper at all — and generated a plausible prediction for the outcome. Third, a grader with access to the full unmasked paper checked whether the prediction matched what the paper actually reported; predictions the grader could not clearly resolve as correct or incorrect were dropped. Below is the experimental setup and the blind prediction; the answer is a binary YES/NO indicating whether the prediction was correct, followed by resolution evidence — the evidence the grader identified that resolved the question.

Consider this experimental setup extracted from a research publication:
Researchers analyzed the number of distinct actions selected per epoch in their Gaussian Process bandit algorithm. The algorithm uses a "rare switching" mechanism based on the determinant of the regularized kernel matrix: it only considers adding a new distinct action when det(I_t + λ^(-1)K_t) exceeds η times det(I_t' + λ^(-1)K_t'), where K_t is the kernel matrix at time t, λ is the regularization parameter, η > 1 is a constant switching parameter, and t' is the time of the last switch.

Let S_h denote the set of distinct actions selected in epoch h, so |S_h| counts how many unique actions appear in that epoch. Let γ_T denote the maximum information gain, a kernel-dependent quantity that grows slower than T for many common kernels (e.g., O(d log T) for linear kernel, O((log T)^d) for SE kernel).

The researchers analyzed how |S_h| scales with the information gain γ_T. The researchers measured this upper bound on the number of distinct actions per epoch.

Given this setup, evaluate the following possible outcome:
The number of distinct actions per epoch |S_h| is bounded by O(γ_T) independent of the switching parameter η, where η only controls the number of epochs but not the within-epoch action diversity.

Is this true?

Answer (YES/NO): NO